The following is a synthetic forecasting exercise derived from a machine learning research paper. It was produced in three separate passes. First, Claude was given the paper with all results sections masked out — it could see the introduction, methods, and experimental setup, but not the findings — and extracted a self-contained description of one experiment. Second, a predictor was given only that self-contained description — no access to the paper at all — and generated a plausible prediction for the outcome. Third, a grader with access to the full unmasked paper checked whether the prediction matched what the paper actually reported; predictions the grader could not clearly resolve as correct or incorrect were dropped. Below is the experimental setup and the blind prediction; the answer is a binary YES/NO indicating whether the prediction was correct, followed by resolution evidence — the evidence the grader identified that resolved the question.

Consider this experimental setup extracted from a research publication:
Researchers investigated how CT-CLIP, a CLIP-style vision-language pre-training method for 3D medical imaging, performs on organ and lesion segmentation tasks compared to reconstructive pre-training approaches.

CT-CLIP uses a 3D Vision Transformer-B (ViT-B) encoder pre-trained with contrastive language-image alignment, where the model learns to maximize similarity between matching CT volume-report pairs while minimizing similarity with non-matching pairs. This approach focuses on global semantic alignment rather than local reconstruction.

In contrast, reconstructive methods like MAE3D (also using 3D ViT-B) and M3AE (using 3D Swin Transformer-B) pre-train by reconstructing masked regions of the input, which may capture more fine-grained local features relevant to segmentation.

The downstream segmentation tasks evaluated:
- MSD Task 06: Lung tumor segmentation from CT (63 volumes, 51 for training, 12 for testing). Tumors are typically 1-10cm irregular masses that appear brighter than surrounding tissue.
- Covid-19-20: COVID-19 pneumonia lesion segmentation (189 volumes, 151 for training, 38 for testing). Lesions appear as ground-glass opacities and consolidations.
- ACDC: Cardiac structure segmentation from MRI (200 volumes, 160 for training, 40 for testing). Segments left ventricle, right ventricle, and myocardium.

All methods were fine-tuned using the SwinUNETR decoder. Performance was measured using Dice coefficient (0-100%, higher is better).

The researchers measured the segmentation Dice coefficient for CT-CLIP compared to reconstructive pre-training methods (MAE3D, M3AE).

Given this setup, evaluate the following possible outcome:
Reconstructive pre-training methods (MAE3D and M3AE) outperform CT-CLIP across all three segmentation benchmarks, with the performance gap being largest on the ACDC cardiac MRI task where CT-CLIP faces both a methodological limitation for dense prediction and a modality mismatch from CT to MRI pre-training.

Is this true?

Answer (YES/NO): NO